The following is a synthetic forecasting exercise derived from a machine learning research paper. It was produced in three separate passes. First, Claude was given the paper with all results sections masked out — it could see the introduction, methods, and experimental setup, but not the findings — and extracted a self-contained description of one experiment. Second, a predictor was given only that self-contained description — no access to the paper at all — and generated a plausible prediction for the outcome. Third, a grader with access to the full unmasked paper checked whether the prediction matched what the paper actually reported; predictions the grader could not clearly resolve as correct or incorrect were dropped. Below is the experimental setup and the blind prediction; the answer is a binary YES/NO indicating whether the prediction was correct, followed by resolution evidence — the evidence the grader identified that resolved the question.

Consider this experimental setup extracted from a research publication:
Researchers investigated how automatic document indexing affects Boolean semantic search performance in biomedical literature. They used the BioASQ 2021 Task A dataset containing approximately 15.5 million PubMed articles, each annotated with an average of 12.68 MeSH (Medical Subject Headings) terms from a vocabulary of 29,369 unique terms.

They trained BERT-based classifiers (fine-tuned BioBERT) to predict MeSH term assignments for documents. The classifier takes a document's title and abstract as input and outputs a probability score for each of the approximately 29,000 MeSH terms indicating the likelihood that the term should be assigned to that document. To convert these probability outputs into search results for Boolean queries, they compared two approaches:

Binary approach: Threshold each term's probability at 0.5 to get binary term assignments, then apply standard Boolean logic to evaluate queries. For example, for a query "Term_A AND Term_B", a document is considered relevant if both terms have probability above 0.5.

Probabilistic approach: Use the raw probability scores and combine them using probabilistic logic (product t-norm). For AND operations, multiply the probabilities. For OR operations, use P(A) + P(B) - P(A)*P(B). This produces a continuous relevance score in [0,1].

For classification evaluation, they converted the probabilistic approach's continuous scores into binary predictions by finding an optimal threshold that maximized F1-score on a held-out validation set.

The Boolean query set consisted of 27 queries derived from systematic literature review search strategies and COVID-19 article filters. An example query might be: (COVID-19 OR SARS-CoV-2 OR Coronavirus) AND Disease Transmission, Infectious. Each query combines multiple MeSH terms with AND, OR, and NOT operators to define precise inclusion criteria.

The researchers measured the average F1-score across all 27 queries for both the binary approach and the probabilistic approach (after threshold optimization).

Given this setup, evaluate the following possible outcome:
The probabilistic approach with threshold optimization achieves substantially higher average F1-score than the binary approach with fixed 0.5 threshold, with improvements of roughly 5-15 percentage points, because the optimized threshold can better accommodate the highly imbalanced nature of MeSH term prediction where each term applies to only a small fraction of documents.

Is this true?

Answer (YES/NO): YES